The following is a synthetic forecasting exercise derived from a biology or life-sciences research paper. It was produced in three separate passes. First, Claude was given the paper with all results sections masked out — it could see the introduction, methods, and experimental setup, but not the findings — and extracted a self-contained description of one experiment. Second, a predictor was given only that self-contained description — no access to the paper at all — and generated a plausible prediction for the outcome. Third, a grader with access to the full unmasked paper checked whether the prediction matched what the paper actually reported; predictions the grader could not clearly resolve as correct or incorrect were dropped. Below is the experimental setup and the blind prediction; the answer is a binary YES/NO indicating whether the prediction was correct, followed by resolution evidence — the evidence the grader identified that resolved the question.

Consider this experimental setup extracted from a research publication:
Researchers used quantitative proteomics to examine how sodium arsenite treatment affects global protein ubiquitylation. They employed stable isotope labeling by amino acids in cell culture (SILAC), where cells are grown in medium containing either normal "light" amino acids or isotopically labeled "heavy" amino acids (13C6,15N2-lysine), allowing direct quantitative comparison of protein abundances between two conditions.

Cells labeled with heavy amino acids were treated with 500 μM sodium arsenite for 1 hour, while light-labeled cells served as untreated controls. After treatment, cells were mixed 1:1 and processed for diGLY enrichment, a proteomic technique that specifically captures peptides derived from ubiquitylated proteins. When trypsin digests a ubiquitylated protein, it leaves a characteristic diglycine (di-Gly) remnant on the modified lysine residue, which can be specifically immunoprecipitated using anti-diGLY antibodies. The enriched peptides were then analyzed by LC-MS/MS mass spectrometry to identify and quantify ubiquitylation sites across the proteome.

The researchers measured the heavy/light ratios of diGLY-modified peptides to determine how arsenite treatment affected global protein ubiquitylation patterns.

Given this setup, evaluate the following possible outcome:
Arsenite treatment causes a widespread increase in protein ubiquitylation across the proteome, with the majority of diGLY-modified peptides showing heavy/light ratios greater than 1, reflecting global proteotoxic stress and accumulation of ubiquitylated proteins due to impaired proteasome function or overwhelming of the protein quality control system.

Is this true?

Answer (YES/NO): NO